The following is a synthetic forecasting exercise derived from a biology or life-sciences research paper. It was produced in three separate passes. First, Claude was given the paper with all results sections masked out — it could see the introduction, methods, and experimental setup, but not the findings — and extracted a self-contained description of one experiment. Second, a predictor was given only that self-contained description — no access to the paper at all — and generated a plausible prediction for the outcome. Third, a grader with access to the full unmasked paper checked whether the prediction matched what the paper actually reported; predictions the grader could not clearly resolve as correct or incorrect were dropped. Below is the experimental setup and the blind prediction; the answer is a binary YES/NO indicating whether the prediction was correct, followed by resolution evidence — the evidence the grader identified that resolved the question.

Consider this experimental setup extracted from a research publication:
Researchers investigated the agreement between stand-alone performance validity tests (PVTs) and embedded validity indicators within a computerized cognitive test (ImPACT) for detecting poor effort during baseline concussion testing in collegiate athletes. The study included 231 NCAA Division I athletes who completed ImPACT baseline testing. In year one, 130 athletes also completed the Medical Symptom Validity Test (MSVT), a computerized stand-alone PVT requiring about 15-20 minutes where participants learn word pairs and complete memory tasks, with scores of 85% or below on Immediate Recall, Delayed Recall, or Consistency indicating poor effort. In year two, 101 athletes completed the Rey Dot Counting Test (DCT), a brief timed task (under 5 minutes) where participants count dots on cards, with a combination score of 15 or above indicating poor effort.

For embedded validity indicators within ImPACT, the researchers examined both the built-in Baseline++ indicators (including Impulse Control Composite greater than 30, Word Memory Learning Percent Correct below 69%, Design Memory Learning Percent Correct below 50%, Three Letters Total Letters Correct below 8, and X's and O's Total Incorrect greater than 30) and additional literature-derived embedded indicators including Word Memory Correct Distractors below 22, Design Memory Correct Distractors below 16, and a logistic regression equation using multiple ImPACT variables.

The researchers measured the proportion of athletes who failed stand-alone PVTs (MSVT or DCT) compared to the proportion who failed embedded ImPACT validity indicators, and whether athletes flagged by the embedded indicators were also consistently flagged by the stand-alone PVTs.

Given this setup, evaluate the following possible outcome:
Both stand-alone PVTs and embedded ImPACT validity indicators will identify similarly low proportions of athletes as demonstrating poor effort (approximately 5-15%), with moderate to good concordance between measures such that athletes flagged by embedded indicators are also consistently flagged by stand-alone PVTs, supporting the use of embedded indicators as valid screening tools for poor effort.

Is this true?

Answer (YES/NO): NO